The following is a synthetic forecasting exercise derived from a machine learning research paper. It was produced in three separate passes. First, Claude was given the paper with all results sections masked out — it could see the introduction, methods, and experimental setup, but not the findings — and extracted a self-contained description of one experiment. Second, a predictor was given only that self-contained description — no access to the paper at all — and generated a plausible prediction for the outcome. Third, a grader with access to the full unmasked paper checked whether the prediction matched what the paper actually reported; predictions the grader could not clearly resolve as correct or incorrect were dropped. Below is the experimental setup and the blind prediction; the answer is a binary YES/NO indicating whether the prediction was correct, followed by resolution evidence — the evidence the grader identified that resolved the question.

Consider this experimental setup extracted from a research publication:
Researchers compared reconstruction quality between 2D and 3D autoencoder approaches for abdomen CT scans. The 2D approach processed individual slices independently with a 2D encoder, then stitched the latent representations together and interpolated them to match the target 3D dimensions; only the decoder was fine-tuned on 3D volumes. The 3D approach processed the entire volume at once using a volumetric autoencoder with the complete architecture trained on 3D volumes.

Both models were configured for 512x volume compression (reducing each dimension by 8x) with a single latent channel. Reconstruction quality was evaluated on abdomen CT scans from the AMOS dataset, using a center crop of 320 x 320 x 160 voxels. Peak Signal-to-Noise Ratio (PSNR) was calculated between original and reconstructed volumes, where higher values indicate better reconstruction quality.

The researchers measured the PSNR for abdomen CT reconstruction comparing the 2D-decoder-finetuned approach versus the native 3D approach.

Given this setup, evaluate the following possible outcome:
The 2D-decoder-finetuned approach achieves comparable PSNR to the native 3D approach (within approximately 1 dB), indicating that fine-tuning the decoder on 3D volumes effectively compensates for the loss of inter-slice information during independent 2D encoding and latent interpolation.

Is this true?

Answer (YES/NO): NO